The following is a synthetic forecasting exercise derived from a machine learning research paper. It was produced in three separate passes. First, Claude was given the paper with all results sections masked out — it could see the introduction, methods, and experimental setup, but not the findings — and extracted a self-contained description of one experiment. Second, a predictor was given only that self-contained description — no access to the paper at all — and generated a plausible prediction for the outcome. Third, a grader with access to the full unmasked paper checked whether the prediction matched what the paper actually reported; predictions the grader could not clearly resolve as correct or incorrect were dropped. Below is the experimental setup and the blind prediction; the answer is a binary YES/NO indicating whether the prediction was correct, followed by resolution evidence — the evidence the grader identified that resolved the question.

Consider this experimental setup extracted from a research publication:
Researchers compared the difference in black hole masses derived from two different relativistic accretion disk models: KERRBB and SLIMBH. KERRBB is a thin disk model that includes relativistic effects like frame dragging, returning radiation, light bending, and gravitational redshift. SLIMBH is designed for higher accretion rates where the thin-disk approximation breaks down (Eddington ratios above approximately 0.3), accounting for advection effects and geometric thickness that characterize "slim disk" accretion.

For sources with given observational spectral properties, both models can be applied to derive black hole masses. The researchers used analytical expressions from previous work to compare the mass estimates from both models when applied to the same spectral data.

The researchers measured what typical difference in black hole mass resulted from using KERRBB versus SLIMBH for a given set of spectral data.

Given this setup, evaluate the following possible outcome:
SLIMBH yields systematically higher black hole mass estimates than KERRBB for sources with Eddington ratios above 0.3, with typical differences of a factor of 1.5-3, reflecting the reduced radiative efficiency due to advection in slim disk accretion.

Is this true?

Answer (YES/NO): NO